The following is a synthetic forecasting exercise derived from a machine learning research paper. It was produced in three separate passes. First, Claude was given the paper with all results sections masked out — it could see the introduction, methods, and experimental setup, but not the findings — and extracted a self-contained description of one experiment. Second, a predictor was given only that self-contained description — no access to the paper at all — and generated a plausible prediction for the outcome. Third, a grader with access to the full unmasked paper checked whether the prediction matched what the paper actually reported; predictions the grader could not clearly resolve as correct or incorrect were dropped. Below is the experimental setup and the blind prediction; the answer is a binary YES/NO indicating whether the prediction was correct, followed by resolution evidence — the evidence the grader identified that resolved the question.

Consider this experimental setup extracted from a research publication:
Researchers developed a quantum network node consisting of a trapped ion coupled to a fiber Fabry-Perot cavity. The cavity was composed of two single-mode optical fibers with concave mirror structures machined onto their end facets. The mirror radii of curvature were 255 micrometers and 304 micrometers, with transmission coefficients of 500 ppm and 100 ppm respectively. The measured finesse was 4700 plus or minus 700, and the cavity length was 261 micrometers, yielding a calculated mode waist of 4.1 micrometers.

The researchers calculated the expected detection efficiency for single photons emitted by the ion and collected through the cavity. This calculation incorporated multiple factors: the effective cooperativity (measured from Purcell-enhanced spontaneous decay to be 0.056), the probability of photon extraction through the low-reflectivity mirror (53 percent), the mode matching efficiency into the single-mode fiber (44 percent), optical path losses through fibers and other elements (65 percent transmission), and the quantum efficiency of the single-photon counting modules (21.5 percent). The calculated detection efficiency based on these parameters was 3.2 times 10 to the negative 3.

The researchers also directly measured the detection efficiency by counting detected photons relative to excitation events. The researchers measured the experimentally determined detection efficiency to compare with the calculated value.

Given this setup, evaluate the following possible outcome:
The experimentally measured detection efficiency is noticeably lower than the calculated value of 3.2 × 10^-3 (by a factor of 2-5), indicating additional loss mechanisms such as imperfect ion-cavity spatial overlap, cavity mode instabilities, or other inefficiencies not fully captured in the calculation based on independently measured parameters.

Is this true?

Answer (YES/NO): NO